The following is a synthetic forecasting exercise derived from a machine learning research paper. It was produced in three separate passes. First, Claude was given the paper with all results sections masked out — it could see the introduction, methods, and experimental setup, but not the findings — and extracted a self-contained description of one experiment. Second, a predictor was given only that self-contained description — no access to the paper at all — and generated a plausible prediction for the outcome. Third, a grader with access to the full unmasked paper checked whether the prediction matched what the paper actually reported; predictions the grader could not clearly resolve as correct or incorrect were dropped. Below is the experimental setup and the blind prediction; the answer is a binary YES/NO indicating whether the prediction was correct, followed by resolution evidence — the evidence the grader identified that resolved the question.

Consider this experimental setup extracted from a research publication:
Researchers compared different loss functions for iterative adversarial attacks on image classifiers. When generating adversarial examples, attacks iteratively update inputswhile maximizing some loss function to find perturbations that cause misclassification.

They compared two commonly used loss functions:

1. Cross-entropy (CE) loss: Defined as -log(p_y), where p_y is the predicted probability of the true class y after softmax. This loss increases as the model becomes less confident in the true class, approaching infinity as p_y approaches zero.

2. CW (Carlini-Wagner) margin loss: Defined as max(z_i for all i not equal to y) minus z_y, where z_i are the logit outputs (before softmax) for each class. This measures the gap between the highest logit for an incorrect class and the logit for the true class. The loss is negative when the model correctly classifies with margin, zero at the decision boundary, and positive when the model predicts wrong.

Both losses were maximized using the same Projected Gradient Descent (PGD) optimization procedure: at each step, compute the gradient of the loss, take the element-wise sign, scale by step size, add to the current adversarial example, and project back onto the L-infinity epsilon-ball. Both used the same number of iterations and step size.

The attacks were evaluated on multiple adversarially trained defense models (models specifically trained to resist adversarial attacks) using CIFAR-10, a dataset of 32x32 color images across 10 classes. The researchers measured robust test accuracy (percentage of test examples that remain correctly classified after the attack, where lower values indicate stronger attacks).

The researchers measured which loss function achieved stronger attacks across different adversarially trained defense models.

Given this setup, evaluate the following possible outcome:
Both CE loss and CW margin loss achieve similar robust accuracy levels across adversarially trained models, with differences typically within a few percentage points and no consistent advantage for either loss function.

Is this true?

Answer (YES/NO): NO